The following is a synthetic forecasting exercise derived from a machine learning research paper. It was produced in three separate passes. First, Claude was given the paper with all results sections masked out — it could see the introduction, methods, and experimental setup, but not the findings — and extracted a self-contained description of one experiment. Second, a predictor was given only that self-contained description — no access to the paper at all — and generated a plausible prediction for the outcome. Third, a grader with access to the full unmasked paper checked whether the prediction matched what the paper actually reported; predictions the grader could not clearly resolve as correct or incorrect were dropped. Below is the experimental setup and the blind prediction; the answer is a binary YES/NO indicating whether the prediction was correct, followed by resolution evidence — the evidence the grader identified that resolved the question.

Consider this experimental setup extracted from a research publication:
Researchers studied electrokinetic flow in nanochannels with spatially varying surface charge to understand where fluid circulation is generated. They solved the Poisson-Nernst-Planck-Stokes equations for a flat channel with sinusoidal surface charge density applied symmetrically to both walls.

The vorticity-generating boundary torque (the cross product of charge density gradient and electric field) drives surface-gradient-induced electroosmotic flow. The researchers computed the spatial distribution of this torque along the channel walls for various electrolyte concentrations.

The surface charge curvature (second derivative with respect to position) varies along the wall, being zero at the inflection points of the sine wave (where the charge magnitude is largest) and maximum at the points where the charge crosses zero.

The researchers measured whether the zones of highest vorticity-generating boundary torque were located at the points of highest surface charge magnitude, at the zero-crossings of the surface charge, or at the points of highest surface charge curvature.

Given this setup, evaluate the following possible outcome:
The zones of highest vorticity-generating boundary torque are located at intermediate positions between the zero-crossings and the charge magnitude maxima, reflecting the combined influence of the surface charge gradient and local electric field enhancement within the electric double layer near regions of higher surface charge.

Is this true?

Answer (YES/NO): NO